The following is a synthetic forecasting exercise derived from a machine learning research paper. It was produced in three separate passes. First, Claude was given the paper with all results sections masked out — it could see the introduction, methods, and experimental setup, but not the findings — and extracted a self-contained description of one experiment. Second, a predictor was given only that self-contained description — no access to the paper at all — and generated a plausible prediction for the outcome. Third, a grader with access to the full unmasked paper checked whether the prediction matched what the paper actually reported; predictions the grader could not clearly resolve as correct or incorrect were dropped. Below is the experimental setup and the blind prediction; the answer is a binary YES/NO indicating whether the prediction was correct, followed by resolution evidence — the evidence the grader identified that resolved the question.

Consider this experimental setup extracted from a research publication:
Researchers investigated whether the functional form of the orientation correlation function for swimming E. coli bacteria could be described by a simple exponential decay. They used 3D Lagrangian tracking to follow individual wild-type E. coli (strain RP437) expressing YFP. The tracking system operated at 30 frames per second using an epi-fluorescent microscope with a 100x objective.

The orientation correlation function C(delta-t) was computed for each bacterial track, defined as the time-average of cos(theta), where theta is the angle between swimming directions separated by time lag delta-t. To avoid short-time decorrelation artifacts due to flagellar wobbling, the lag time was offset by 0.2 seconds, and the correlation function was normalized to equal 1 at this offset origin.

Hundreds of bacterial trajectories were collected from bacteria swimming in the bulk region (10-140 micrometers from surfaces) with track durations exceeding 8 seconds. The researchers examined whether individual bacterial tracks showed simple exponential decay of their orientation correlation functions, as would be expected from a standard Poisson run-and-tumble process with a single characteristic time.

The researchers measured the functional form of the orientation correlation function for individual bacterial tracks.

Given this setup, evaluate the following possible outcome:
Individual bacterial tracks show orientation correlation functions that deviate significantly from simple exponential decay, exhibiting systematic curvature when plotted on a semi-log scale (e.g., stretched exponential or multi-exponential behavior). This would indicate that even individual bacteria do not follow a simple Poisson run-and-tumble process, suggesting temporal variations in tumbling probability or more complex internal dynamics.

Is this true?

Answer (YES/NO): NO